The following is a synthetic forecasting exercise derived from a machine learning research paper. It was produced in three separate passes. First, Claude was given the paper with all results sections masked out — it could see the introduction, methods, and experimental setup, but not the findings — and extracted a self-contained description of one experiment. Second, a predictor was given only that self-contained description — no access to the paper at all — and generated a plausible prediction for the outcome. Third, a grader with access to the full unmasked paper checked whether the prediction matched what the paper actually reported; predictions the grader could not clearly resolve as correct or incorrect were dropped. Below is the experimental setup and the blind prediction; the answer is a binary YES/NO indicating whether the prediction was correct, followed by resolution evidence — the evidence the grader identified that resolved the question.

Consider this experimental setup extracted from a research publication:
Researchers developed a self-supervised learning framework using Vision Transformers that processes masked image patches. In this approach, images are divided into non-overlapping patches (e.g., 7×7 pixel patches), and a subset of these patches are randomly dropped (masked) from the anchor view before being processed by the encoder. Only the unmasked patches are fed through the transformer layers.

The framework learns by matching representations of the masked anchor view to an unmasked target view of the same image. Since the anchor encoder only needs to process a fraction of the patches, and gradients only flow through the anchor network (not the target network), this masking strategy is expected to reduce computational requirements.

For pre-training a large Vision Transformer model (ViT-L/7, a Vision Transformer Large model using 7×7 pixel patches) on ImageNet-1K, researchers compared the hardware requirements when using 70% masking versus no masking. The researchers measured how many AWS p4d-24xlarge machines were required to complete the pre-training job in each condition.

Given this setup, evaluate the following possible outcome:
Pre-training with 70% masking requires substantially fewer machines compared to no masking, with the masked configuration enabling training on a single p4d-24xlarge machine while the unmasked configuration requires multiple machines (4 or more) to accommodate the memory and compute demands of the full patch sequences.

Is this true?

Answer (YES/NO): NO